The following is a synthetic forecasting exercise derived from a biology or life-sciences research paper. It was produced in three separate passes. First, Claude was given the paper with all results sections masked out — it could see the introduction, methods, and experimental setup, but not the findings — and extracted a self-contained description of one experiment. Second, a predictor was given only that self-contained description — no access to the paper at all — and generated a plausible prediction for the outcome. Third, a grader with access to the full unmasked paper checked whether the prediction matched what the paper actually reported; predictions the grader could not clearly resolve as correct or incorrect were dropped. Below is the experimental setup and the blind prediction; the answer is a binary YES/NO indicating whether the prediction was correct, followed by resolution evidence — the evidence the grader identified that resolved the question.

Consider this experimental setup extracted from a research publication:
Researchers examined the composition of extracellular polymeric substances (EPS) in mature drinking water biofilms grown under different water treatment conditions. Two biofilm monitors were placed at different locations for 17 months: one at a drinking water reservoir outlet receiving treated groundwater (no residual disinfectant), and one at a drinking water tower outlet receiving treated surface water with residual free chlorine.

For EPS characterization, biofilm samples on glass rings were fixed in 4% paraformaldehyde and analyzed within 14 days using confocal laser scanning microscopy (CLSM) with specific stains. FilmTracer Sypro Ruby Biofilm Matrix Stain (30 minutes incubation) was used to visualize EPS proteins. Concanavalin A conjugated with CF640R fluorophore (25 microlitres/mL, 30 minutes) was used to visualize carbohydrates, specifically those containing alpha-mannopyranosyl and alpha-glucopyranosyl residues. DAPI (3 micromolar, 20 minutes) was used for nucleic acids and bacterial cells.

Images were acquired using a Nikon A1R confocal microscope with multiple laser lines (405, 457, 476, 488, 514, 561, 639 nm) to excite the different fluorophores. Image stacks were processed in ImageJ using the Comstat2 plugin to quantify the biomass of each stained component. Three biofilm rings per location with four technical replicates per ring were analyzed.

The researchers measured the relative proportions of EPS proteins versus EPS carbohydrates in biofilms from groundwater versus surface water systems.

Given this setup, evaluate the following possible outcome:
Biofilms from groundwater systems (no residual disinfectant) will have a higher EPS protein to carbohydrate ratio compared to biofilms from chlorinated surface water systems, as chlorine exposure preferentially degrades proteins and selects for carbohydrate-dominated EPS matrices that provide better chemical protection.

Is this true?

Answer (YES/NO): NO